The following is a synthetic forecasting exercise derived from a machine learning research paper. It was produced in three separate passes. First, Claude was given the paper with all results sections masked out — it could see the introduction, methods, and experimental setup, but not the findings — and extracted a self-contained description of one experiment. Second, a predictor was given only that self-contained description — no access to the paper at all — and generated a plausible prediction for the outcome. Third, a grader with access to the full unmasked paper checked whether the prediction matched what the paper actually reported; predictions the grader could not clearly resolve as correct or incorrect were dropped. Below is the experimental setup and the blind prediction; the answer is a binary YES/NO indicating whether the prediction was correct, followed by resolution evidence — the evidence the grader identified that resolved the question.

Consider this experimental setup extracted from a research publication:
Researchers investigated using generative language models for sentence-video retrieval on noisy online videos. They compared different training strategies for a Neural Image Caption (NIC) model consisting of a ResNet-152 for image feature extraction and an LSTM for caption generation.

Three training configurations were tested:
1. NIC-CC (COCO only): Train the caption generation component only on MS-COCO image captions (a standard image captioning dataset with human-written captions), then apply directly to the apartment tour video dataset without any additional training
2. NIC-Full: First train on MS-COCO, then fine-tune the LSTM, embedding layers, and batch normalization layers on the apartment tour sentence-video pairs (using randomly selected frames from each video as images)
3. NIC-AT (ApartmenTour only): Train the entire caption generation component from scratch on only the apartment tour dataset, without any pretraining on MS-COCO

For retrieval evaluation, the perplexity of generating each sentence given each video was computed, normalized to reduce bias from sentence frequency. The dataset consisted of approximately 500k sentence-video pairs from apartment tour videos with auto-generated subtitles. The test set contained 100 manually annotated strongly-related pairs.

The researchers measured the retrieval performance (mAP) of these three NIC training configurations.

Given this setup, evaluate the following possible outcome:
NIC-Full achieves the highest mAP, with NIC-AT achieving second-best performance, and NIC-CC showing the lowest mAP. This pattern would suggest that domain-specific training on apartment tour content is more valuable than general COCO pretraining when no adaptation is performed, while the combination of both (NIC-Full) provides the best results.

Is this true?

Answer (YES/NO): NO